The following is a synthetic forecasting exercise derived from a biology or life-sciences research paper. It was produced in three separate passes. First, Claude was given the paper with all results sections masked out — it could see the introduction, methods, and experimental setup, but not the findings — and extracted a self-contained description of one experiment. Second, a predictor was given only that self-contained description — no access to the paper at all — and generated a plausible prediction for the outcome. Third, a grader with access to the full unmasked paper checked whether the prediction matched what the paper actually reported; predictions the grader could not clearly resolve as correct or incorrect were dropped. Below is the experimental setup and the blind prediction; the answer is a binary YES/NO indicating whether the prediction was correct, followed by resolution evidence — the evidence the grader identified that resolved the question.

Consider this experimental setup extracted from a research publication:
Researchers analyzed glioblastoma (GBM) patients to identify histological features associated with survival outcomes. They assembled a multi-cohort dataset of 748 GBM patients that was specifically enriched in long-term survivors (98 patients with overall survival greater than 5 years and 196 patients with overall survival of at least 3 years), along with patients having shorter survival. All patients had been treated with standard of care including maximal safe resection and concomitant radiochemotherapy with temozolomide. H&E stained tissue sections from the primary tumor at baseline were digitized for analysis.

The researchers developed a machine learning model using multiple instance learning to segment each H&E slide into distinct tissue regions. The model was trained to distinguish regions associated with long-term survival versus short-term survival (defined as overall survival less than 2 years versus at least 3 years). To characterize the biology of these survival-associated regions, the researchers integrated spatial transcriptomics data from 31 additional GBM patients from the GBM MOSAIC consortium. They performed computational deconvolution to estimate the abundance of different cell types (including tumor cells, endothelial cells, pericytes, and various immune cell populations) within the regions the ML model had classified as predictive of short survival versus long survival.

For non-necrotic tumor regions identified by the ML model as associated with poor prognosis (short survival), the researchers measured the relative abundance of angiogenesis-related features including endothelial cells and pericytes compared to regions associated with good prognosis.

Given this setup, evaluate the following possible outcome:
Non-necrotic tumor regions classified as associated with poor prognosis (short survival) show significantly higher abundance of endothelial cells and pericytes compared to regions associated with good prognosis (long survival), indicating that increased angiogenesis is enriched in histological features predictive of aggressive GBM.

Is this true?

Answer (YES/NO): NO